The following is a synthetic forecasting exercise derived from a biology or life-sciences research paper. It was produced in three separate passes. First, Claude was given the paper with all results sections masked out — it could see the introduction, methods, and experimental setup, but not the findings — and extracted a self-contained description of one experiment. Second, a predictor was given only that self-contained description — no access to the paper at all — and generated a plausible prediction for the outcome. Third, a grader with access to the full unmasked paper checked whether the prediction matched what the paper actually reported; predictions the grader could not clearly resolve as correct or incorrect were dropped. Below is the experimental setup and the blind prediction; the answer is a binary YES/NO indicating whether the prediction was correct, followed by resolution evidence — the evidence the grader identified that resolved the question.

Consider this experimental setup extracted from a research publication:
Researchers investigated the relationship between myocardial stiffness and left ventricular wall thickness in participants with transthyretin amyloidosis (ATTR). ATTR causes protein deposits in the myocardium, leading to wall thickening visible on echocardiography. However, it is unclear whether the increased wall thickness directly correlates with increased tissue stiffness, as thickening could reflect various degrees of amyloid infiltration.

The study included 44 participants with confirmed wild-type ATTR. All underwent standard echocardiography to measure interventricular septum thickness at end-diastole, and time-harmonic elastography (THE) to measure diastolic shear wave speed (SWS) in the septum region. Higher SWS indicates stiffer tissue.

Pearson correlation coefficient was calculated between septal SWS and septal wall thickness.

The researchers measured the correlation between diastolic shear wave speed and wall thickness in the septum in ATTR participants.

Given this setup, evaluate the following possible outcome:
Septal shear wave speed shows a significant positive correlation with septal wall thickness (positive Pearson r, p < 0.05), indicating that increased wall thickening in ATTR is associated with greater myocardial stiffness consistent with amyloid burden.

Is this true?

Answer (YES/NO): NO